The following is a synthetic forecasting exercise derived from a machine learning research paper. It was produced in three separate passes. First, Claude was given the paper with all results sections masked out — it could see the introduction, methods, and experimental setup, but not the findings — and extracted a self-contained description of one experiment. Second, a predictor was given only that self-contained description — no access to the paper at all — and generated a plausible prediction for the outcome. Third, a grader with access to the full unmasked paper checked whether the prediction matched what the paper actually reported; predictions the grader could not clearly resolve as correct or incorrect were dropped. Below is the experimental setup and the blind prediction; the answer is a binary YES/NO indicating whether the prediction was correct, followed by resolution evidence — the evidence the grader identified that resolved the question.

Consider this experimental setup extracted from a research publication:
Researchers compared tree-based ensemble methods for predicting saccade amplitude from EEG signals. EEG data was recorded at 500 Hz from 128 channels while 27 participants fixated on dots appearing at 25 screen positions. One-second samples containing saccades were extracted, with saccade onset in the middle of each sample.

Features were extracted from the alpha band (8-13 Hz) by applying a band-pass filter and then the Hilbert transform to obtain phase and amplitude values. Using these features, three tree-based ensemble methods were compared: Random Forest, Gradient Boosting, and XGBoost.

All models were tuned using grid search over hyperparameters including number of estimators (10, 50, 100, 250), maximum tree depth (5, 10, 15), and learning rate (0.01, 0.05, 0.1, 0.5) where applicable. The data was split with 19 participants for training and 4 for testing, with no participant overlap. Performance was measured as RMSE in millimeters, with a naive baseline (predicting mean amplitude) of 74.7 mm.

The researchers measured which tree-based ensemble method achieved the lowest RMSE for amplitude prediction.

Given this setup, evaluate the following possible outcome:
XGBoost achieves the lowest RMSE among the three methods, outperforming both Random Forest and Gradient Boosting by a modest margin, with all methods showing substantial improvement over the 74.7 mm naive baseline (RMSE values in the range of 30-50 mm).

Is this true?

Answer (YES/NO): NO